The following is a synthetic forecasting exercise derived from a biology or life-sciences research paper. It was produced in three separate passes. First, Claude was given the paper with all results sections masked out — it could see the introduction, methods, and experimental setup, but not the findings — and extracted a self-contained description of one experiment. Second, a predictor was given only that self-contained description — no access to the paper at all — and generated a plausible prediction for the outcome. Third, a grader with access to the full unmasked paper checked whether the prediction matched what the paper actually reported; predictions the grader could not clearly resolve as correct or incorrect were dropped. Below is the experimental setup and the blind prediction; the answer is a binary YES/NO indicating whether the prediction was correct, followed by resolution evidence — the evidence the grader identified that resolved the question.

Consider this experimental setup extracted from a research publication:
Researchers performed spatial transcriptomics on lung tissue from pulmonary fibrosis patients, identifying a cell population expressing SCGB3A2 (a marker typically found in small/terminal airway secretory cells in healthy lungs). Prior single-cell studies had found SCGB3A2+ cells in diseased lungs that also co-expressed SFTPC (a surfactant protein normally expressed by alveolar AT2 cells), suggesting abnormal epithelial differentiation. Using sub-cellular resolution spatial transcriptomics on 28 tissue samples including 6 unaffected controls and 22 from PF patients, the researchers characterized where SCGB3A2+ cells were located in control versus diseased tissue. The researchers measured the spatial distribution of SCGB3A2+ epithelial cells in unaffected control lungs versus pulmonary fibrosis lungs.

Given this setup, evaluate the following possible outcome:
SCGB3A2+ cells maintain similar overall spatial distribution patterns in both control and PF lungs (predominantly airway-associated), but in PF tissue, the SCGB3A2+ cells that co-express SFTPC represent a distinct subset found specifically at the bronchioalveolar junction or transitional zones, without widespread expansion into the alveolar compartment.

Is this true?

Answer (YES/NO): NO